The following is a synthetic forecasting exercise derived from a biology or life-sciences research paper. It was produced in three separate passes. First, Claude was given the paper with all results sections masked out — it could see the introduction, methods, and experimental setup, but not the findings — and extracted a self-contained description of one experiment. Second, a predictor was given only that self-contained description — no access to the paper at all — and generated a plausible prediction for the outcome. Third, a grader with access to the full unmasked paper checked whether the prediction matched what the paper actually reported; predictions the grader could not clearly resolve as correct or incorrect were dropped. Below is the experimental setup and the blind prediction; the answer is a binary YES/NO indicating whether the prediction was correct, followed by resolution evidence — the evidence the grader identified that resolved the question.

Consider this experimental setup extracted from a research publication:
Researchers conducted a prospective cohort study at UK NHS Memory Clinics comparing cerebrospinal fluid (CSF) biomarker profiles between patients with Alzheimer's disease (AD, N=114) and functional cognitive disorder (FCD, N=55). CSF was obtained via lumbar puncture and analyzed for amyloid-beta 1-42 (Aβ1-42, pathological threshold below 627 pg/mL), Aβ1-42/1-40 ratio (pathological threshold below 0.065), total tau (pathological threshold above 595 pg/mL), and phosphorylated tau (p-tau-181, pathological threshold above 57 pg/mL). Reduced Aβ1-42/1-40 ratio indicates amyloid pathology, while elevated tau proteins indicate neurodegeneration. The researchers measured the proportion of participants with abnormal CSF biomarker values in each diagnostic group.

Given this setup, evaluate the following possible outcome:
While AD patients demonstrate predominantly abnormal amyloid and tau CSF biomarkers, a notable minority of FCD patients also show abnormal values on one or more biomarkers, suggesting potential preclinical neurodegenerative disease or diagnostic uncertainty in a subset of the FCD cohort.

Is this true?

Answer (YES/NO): NO